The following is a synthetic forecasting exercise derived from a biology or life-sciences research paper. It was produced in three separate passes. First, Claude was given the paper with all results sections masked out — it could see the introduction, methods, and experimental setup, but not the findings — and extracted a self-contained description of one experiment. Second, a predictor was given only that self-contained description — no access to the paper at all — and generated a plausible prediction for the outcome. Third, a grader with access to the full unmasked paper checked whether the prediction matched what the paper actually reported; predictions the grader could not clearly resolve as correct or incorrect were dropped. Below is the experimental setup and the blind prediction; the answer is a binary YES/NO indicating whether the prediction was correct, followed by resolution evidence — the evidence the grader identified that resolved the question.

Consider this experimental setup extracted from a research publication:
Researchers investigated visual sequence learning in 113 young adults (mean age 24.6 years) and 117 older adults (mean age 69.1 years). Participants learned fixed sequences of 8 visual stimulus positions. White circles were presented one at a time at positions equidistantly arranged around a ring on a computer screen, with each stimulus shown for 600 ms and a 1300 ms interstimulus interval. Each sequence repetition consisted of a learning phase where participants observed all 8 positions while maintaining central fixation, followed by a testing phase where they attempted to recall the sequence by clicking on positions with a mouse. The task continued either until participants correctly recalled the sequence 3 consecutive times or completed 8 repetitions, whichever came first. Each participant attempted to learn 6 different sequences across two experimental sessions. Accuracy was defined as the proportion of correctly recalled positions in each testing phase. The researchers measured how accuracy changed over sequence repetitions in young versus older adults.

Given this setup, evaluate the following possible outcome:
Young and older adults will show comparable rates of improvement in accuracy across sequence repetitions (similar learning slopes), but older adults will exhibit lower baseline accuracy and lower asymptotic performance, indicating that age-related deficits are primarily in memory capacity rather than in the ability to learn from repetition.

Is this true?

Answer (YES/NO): NO